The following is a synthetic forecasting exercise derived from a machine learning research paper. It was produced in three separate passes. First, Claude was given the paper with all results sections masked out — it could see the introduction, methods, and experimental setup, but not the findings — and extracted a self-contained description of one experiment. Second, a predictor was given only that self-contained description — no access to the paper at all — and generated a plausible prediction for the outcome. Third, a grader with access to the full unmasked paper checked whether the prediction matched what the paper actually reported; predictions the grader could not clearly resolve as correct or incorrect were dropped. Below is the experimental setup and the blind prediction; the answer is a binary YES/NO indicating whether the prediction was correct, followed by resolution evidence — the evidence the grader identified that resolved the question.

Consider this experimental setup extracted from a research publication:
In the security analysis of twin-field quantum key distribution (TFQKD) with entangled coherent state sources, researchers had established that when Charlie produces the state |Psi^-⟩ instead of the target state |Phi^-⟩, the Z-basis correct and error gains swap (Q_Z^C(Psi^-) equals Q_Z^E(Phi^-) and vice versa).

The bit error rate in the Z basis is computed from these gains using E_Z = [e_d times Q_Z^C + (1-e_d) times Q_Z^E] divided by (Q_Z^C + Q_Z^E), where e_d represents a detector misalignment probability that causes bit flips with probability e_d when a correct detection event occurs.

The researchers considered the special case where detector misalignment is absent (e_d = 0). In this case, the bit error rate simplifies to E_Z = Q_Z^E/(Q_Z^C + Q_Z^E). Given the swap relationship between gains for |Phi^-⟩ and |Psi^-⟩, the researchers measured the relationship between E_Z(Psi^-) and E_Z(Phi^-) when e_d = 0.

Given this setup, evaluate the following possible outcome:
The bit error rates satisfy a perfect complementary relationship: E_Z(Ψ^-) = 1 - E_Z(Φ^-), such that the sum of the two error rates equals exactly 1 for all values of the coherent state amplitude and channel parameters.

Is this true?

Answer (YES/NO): YES